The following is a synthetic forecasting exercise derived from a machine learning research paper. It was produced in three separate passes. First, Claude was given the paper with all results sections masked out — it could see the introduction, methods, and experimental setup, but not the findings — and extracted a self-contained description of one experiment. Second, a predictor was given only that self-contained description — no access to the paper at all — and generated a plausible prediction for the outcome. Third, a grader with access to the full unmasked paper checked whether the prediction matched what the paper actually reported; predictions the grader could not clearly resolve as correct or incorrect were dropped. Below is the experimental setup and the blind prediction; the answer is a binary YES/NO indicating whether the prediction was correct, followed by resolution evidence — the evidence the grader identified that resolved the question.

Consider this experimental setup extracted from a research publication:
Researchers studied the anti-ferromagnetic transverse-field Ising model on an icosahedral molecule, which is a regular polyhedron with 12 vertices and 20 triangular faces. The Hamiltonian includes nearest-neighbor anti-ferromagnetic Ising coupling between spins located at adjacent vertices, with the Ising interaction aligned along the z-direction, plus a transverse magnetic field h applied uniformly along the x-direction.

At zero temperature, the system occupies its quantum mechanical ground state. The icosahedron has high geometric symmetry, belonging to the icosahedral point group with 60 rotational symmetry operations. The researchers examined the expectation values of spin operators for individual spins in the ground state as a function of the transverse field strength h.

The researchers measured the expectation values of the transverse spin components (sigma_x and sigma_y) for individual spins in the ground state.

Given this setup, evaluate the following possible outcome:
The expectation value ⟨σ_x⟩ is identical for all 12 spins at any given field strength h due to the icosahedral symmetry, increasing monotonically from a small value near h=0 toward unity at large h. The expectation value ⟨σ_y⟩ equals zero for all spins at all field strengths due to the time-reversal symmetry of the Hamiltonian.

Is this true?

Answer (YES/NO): NO